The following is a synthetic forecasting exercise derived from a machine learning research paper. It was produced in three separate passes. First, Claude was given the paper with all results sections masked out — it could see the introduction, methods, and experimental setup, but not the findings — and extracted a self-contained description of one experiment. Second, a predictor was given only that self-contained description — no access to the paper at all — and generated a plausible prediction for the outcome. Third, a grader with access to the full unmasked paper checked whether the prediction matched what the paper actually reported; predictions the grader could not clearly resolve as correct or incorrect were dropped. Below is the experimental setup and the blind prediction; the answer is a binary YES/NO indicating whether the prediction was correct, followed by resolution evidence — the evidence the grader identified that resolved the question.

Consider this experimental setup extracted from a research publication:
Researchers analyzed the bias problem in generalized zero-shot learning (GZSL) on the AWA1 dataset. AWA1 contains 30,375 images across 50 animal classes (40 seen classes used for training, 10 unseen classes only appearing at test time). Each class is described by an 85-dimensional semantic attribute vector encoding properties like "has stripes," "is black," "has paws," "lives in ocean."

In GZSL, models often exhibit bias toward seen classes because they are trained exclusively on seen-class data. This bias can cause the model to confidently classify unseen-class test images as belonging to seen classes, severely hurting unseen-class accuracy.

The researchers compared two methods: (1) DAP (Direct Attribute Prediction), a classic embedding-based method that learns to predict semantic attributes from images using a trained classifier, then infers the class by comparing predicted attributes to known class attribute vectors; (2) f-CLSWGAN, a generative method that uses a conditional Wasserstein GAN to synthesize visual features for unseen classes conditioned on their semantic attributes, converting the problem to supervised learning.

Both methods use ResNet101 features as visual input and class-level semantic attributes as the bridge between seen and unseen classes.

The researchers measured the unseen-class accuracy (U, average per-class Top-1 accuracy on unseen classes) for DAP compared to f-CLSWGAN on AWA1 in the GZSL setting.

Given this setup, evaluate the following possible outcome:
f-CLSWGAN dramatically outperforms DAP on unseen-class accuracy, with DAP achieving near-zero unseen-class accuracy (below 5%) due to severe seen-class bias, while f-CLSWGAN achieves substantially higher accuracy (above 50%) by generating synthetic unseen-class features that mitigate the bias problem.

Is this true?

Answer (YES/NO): YES